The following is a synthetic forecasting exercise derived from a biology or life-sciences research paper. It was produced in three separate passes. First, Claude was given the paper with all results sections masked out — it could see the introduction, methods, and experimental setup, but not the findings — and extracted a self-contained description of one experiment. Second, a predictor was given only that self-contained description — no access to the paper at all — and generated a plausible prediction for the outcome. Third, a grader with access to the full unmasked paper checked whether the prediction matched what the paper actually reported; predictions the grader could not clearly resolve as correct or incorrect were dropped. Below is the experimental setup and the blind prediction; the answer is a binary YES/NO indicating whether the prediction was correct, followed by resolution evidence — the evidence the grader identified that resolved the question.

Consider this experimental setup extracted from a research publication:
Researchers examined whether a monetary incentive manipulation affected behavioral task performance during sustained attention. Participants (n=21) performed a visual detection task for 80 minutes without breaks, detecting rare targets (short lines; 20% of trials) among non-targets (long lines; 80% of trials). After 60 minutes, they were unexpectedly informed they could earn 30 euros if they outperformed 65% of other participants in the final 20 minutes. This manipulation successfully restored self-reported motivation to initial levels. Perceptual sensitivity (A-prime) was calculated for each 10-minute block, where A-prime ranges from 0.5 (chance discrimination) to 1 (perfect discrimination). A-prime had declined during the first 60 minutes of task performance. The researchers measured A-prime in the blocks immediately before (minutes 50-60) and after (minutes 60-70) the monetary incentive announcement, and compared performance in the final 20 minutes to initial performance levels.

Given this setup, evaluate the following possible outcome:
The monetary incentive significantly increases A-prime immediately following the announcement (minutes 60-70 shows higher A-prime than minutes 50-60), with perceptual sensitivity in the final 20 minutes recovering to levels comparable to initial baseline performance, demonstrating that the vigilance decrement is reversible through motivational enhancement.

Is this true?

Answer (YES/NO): NO